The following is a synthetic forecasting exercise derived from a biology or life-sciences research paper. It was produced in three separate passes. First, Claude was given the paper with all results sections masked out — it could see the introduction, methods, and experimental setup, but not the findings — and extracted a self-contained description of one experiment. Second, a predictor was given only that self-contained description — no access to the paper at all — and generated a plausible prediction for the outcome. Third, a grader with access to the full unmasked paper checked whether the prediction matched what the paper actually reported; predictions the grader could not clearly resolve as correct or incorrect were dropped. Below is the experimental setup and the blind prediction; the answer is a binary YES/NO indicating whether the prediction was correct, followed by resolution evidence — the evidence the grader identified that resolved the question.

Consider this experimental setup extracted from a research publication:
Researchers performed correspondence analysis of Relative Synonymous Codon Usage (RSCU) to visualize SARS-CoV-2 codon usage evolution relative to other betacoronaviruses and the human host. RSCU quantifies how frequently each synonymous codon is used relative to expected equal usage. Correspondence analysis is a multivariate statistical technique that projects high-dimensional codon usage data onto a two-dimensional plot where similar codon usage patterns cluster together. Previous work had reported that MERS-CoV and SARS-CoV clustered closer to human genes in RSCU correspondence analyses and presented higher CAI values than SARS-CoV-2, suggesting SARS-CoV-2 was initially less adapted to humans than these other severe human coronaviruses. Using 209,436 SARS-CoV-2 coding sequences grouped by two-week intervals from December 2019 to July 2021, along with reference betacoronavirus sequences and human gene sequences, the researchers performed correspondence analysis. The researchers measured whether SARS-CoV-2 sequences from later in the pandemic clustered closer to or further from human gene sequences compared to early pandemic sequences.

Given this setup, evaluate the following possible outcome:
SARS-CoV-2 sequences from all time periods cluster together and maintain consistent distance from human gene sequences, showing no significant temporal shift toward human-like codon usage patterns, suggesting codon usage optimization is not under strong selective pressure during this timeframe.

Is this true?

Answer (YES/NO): NO